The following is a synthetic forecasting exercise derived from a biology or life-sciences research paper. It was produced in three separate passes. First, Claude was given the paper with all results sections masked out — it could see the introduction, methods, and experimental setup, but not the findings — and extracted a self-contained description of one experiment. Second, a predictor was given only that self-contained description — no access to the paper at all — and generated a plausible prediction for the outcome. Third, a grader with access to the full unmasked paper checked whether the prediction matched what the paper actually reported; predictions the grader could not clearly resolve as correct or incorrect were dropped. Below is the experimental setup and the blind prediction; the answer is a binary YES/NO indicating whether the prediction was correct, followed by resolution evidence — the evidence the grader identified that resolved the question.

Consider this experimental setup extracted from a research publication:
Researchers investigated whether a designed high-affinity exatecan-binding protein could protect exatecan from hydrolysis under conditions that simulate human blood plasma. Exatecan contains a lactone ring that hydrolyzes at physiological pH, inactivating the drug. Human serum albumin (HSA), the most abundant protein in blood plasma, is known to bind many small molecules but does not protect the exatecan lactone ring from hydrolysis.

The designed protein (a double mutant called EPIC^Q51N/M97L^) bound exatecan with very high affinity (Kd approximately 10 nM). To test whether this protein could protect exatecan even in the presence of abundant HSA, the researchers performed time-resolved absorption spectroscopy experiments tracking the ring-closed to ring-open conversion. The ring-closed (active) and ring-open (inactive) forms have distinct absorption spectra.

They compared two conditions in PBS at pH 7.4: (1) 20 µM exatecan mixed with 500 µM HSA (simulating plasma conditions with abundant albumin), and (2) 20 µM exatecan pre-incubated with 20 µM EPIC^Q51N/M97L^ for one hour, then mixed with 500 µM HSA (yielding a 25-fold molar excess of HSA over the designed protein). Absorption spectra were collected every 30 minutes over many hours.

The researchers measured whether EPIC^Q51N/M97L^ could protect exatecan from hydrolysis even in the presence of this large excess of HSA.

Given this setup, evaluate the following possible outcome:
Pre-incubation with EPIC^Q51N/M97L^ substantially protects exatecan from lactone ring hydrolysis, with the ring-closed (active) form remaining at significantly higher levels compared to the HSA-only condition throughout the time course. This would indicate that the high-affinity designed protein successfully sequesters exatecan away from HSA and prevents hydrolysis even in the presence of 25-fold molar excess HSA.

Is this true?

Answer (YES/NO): YES